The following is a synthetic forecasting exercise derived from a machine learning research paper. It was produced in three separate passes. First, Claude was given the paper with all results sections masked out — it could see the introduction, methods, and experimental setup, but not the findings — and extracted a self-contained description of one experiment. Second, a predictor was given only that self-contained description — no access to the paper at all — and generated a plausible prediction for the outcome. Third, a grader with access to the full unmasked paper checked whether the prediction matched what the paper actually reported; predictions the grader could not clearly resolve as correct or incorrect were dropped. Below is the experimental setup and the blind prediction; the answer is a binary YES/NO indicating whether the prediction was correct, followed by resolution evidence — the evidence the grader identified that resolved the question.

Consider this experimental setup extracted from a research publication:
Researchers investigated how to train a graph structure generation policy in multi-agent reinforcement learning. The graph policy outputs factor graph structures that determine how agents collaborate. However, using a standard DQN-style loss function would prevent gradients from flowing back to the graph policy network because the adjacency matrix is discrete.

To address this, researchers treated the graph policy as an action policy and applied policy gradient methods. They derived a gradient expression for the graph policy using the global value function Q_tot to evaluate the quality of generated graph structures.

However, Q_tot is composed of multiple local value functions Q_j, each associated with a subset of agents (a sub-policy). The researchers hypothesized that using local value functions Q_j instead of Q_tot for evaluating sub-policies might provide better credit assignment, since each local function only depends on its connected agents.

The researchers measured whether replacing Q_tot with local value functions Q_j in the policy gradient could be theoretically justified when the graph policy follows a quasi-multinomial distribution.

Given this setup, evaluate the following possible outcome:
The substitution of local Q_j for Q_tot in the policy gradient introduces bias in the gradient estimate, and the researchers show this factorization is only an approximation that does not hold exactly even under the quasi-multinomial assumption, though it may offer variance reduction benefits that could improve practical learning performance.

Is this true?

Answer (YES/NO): NO